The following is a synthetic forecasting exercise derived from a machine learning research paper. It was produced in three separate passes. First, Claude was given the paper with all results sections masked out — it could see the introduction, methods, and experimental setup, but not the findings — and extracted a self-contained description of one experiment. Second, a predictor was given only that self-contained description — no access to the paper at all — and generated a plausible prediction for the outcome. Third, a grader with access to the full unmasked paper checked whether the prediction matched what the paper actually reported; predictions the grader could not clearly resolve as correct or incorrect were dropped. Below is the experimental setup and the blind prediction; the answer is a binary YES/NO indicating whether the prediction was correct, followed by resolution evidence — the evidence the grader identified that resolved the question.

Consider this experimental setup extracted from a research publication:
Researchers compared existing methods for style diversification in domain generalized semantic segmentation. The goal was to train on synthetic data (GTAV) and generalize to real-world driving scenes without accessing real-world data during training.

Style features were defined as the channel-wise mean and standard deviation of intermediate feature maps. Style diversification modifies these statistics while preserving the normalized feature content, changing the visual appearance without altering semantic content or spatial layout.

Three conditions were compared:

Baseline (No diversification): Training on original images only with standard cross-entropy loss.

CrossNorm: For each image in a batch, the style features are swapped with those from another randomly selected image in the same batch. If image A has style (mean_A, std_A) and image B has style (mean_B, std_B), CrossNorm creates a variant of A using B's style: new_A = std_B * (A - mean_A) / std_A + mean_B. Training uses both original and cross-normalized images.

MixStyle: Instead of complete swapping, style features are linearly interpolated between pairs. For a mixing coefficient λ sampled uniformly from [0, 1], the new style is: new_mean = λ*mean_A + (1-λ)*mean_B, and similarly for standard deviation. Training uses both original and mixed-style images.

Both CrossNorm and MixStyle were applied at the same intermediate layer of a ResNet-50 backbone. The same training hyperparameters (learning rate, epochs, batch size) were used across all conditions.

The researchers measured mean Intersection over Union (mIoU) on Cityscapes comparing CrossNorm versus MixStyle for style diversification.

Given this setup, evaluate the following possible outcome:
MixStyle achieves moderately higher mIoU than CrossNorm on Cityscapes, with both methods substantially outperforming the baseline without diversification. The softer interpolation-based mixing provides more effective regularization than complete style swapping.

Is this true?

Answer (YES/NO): NO